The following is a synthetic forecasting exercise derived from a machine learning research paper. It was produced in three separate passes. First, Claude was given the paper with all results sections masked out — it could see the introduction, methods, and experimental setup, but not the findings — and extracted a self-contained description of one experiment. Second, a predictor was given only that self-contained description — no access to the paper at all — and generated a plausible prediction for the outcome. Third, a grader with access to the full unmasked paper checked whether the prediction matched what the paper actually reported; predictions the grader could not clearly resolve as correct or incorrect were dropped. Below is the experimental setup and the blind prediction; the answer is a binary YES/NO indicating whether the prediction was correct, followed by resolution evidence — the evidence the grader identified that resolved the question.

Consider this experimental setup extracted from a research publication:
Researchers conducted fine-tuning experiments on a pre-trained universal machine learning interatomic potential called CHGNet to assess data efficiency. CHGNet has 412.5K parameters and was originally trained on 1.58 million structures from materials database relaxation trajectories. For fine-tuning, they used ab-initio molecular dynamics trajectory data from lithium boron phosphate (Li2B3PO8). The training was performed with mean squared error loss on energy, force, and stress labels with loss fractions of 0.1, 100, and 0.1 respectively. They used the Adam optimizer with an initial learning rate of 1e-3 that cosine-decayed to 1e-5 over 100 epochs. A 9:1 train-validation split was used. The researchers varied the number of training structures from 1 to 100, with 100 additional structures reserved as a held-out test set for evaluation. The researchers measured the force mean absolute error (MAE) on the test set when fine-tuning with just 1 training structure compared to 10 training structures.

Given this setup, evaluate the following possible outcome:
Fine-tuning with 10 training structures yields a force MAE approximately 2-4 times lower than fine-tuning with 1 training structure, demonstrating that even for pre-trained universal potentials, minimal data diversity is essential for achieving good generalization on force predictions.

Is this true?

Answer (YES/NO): NO